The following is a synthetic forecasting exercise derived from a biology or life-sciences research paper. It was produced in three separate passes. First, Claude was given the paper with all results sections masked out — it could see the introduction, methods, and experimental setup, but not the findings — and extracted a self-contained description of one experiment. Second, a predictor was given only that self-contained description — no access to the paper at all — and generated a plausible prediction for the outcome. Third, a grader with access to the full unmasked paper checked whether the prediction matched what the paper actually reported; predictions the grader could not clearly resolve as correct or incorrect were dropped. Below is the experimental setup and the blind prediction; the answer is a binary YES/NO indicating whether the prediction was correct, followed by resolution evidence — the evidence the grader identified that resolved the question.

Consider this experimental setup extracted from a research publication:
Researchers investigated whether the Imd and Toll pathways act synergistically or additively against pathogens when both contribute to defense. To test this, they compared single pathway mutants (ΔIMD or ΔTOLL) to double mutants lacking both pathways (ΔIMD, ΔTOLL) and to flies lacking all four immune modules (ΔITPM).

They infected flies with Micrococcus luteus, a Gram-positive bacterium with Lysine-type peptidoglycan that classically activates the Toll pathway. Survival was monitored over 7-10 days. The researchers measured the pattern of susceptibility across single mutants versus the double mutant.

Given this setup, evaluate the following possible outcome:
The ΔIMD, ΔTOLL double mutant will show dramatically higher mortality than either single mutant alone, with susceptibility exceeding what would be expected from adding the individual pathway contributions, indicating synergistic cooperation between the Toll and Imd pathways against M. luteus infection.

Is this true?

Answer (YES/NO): YES